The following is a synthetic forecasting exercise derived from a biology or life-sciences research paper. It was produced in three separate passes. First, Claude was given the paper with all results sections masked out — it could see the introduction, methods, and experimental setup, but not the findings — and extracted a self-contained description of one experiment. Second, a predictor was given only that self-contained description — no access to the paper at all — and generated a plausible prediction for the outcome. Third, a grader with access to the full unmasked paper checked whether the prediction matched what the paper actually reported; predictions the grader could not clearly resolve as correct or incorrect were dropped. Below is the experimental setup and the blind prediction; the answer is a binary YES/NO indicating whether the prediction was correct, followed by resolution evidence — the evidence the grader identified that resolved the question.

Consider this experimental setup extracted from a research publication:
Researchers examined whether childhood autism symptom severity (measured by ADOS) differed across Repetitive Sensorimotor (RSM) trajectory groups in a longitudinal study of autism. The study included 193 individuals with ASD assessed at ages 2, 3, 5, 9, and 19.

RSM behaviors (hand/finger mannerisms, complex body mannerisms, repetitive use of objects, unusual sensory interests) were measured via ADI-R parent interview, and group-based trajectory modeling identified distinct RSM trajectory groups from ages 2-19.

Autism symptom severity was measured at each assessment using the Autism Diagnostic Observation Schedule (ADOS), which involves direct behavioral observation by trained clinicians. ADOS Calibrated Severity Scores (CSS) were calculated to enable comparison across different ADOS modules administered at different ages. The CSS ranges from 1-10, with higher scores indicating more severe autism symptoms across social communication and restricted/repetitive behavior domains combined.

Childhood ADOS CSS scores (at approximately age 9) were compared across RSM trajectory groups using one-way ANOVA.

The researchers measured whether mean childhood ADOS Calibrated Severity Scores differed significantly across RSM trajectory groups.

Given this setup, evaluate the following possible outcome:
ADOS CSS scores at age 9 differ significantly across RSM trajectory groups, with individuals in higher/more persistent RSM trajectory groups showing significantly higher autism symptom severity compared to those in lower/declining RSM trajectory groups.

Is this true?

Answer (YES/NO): YES